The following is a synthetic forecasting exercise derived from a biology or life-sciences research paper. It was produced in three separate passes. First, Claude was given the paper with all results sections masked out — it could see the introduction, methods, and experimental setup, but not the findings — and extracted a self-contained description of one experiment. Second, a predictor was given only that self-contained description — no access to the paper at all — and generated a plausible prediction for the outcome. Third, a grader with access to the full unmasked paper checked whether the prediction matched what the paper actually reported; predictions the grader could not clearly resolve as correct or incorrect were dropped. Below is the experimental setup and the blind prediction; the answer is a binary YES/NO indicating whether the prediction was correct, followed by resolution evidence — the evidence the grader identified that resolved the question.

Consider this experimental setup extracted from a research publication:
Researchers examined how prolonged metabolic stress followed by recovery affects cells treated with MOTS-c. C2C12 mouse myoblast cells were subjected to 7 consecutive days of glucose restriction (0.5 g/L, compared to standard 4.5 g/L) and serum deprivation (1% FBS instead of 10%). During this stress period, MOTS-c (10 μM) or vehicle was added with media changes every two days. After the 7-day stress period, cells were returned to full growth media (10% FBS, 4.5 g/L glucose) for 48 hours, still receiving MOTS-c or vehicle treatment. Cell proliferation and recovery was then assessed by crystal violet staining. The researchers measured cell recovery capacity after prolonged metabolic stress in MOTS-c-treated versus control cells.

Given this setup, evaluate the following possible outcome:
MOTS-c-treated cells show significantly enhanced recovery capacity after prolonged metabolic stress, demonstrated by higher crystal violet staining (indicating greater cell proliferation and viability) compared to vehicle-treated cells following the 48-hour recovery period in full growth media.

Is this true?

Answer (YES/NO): YES